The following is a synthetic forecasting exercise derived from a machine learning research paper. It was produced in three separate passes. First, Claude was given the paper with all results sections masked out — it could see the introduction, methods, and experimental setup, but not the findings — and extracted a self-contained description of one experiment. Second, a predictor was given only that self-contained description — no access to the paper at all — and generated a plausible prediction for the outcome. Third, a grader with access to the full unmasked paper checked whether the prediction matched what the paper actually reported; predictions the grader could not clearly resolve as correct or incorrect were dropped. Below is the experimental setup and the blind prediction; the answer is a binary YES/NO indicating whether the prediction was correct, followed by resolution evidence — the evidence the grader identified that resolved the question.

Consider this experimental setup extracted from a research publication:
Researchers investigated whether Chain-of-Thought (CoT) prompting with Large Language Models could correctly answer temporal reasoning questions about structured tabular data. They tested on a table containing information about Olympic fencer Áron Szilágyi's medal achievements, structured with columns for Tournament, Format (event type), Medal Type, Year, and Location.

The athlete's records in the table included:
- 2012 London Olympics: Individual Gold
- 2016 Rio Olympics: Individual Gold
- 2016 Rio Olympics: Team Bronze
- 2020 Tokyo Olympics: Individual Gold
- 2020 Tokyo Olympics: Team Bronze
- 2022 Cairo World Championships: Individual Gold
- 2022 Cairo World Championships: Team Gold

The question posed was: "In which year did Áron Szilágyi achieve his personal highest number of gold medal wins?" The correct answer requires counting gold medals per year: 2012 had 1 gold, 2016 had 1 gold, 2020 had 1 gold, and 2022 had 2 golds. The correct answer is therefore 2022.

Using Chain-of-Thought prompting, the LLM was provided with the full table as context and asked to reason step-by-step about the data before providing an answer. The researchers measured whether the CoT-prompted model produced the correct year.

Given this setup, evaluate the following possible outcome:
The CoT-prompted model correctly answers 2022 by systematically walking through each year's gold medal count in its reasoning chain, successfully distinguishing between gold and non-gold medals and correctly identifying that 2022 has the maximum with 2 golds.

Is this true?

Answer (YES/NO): NO